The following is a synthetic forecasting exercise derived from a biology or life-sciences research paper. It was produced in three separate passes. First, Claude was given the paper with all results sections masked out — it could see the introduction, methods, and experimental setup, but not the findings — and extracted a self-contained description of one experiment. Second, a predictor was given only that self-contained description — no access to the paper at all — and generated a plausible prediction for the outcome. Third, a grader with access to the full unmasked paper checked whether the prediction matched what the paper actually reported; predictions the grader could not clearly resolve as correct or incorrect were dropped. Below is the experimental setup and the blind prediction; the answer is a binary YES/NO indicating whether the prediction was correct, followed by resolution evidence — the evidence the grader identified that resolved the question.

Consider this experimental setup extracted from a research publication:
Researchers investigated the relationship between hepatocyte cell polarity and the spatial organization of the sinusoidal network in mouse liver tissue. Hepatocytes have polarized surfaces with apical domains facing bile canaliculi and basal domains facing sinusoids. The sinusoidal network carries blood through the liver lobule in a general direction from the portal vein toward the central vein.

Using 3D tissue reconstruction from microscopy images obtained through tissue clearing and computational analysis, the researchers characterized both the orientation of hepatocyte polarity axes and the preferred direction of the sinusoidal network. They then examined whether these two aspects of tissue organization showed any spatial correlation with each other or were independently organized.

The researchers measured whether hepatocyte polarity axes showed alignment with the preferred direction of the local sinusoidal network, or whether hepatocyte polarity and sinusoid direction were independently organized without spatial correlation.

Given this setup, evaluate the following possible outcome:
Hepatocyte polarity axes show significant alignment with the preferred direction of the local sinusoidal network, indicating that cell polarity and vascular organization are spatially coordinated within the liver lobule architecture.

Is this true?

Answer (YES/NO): YES